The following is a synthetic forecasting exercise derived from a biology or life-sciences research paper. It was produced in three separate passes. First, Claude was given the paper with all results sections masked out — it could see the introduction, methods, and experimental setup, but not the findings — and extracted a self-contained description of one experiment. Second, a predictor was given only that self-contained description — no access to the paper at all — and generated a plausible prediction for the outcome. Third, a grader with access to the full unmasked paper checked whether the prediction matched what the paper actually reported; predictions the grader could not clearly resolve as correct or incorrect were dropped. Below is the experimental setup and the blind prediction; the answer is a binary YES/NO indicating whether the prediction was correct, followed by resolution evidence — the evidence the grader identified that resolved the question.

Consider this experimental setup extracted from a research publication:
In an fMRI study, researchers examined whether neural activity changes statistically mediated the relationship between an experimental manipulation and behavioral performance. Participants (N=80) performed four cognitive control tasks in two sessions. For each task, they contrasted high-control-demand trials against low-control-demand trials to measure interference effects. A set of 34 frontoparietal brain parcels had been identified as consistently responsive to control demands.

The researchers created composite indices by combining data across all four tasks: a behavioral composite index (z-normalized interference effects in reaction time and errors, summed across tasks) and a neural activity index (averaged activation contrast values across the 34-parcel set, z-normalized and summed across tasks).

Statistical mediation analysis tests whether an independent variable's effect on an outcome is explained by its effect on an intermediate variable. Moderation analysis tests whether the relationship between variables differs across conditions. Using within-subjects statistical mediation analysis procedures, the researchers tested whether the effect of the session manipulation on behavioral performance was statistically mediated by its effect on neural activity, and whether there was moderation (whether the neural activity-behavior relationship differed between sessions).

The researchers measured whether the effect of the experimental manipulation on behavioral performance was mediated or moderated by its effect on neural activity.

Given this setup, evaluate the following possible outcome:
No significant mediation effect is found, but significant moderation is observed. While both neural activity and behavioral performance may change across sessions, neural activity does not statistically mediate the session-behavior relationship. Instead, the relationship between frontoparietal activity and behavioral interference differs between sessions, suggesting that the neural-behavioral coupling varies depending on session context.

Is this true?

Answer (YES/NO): NO